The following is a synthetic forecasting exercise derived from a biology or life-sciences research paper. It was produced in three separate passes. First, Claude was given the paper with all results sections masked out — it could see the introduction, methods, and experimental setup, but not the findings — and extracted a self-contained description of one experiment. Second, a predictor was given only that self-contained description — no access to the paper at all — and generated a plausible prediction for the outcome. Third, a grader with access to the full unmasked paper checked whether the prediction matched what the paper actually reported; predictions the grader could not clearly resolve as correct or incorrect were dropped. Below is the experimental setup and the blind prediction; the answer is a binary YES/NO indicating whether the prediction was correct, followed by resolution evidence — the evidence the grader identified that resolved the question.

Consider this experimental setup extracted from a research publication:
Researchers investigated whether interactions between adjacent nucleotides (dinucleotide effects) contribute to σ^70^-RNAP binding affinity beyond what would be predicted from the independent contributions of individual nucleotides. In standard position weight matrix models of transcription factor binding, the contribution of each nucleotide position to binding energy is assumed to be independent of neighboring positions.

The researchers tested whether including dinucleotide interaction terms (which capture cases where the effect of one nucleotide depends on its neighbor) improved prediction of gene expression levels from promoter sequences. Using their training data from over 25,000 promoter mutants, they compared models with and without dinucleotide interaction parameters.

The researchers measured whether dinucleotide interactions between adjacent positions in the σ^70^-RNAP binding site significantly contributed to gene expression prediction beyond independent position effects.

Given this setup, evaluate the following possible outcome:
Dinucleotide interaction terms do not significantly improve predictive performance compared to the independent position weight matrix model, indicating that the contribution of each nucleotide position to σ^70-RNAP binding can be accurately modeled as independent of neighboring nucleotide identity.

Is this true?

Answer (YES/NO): NO